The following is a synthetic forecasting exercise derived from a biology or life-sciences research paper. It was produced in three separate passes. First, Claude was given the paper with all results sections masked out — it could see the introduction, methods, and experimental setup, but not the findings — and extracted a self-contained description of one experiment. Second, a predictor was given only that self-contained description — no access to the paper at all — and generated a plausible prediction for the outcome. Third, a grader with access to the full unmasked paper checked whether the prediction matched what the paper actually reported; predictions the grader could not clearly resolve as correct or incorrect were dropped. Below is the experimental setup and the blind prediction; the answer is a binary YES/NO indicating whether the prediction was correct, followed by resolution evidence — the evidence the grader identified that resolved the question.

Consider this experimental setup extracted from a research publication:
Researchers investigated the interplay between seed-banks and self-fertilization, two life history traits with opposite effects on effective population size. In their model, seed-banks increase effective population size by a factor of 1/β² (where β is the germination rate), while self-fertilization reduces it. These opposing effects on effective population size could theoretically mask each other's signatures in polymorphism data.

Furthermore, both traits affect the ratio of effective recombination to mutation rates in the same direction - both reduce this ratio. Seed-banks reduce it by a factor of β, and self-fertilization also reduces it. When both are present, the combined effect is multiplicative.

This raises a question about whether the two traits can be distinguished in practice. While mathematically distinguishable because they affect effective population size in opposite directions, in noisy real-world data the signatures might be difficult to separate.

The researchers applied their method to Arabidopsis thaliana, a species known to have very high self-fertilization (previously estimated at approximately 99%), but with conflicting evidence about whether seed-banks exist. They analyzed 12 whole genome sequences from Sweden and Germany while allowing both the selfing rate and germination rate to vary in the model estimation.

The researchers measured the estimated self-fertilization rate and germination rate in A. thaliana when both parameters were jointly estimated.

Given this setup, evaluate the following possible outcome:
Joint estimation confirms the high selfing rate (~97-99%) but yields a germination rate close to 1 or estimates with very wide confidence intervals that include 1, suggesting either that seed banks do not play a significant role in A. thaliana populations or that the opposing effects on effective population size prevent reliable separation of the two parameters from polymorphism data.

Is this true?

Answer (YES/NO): NO